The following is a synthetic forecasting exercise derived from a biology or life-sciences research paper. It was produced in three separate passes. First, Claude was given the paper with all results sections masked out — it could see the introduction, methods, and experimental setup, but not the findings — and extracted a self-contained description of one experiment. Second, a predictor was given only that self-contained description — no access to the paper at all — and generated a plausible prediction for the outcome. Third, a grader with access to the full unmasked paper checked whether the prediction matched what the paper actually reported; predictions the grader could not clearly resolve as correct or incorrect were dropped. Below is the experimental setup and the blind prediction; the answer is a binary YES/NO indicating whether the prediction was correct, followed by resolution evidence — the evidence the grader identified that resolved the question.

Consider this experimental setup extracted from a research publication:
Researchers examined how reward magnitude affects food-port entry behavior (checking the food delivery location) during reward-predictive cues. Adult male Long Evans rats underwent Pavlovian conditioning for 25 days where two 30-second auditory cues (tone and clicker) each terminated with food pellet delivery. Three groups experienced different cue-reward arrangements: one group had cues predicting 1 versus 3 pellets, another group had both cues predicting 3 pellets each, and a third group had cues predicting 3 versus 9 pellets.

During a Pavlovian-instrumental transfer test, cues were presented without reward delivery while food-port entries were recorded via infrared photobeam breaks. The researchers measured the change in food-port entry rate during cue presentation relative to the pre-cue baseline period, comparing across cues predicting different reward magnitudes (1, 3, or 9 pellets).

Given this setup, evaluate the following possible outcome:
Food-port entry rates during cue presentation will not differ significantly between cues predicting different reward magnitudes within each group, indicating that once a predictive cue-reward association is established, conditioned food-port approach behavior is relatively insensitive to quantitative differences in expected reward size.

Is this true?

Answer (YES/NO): NO